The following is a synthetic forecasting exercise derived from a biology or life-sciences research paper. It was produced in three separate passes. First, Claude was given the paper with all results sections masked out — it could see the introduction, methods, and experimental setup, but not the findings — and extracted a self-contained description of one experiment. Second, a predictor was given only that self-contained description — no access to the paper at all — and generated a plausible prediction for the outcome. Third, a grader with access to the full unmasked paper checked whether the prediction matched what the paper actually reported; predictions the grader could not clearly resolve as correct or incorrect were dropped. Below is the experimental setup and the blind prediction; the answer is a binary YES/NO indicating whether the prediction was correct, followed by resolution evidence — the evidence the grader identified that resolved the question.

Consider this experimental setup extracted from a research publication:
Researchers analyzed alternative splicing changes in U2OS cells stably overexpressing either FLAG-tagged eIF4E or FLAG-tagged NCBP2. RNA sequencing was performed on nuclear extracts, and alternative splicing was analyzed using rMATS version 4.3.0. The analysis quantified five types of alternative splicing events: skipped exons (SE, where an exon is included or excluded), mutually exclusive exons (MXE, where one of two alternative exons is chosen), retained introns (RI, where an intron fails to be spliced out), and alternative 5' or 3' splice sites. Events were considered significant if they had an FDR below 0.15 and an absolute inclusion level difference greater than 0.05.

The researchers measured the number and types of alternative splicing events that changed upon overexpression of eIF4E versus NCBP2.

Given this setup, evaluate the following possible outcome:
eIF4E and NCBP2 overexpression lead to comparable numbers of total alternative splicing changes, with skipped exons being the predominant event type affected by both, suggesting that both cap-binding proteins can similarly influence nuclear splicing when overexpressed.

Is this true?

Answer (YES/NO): NO